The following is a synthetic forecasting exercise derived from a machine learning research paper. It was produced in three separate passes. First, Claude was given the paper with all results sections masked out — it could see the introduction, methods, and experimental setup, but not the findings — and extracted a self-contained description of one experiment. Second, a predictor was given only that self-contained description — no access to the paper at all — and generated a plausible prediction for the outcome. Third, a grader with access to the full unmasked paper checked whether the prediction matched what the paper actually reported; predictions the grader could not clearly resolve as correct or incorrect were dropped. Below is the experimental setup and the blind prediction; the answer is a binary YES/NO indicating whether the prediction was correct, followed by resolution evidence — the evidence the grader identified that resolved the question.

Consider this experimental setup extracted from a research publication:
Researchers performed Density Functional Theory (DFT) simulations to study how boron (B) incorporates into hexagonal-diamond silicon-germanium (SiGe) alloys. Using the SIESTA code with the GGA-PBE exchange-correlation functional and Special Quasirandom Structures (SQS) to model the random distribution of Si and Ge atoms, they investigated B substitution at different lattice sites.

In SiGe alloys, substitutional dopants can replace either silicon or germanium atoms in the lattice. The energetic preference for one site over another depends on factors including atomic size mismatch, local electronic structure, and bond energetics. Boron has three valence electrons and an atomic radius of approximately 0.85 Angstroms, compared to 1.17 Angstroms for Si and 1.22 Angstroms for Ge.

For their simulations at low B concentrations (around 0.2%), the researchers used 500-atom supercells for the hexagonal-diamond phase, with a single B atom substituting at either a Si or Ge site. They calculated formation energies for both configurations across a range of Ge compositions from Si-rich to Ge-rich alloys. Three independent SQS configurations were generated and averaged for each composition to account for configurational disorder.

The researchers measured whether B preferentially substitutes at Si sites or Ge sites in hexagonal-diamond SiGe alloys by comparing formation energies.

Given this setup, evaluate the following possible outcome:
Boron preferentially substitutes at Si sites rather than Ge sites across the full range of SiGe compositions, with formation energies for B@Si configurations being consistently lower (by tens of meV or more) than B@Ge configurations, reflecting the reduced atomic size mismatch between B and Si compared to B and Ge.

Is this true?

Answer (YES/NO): NO